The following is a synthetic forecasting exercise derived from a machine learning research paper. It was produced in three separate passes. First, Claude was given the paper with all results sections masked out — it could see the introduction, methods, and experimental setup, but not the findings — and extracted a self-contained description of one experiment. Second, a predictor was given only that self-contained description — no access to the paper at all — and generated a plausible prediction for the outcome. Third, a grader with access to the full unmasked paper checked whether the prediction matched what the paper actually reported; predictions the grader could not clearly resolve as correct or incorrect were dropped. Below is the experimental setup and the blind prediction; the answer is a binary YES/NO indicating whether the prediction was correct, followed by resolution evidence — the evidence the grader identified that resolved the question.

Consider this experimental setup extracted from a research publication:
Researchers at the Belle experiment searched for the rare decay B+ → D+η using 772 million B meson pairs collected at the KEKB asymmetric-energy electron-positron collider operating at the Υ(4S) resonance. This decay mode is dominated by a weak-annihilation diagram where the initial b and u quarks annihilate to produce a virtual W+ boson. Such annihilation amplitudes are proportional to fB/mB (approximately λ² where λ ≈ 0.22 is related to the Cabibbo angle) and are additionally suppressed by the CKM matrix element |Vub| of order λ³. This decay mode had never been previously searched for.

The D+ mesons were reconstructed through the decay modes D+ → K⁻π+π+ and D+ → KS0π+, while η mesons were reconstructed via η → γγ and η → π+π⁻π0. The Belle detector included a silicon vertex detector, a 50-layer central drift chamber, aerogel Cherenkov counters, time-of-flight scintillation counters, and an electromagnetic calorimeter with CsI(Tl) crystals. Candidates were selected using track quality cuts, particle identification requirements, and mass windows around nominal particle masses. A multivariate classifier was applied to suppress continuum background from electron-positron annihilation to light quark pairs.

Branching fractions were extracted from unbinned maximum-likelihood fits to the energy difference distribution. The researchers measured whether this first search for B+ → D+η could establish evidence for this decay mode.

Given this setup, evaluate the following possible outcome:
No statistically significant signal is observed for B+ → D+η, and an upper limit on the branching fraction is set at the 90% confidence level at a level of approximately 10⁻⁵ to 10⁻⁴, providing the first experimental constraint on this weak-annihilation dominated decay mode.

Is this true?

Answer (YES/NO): YES